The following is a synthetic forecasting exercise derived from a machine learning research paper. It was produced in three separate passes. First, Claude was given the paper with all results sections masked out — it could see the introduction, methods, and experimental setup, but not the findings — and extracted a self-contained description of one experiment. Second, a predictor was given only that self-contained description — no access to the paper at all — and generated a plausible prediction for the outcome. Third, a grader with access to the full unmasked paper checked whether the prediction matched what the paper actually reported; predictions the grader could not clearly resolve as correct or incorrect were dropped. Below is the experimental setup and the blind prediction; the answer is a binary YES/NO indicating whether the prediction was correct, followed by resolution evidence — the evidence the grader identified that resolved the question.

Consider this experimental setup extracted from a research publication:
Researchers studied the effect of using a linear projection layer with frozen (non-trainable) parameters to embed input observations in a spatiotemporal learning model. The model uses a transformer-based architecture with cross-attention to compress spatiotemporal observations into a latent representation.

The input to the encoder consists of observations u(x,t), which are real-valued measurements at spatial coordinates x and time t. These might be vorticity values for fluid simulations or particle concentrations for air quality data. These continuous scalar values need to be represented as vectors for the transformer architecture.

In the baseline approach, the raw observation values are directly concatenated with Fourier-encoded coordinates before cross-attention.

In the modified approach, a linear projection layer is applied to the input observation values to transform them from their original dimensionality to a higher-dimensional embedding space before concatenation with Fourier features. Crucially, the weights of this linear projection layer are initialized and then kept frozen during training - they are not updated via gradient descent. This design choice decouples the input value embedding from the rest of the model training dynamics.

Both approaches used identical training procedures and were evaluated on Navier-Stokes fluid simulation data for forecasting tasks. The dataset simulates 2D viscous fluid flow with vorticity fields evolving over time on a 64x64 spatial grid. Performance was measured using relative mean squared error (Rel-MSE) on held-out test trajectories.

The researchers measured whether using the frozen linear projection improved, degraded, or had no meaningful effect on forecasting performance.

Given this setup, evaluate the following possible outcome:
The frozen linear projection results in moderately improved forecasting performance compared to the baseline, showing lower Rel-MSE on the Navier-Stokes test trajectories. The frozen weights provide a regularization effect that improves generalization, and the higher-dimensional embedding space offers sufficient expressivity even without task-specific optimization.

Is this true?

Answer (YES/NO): YES